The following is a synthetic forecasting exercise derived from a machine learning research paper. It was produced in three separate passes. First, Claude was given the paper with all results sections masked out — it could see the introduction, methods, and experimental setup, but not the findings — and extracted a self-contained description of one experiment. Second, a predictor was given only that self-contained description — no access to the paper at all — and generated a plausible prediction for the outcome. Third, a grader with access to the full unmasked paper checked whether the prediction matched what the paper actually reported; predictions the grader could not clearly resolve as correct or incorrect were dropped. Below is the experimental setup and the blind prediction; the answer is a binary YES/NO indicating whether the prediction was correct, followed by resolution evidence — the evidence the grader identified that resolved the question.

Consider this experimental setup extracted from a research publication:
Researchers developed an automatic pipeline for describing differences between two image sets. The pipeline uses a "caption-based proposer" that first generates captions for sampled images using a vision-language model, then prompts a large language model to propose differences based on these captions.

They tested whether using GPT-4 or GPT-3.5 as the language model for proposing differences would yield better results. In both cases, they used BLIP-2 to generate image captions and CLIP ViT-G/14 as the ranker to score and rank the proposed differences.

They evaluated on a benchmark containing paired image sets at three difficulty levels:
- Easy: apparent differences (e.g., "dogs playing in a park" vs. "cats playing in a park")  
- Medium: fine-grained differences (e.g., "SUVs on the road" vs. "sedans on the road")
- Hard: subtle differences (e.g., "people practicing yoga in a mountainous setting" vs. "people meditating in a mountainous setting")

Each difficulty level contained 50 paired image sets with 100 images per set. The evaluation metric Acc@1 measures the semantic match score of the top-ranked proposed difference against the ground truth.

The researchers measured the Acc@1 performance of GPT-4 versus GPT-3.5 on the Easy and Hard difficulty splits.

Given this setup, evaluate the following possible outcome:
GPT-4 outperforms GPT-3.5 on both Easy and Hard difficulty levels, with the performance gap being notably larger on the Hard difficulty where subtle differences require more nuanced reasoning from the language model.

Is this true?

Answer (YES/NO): NO